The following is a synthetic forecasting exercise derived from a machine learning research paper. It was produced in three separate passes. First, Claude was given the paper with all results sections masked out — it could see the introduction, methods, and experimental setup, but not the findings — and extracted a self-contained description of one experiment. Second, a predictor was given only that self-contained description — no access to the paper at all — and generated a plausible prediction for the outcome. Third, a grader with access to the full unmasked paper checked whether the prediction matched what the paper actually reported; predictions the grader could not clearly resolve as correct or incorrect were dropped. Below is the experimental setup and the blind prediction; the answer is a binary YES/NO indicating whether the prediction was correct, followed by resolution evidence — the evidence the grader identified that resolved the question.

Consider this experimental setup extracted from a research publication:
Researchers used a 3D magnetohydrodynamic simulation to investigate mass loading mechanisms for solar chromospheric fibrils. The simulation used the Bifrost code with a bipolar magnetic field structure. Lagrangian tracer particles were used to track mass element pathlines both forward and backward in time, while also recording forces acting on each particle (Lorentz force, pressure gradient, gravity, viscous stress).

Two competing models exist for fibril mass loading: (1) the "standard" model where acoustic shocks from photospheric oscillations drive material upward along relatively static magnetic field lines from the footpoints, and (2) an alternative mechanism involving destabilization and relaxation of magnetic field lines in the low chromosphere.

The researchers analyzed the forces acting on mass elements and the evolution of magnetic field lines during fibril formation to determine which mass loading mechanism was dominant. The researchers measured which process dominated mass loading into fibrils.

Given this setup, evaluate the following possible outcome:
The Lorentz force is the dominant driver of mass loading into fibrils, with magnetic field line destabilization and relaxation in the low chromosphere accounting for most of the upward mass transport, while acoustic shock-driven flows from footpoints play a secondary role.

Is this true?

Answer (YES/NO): NO